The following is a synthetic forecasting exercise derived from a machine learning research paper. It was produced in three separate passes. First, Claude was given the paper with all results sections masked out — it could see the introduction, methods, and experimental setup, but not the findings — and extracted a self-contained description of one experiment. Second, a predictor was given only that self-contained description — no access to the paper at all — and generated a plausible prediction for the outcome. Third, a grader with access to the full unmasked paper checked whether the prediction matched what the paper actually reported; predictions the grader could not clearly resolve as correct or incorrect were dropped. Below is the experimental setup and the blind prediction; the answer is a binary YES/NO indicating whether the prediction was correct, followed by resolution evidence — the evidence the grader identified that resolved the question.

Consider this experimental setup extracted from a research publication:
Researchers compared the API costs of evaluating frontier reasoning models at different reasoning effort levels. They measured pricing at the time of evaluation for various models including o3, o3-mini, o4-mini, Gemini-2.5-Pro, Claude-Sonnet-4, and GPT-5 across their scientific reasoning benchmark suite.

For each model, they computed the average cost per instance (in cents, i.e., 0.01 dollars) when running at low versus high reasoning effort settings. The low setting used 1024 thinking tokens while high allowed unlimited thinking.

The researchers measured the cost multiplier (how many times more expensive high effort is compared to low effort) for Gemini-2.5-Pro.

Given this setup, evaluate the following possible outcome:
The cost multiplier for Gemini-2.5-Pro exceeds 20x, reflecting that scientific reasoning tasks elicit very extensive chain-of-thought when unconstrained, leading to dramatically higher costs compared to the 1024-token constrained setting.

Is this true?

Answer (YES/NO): NO